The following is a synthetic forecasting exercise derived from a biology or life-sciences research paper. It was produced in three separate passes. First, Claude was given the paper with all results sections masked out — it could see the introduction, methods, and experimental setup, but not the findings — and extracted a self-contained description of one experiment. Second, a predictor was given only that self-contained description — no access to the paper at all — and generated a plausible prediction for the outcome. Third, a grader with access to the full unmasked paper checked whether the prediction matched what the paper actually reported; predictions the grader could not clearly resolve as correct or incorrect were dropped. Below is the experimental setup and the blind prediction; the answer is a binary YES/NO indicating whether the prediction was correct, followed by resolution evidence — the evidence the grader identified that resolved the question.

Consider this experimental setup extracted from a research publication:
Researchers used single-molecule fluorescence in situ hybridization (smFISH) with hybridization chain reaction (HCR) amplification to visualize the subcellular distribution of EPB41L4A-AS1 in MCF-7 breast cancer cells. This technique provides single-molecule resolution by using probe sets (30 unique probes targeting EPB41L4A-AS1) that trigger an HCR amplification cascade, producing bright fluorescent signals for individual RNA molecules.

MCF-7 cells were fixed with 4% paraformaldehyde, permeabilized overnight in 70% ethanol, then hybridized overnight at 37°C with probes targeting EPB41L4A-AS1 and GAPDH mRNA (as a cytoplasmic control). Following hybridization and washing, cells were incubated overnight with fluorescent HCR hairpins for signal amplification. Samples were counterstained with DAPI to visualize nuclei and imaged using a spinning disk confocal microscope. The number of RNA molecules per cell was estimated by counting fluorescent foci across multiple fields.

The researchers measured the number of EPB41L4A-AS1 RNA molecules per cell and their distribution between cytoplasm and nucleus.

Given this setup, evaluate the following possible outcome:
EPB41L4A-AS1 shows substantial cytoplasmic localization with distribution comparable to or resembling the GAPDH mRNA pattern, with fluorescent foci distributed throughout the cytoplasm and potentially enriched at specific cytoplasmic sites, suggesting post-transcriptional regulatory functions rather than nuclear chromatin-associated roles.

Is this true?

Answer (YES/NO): NO